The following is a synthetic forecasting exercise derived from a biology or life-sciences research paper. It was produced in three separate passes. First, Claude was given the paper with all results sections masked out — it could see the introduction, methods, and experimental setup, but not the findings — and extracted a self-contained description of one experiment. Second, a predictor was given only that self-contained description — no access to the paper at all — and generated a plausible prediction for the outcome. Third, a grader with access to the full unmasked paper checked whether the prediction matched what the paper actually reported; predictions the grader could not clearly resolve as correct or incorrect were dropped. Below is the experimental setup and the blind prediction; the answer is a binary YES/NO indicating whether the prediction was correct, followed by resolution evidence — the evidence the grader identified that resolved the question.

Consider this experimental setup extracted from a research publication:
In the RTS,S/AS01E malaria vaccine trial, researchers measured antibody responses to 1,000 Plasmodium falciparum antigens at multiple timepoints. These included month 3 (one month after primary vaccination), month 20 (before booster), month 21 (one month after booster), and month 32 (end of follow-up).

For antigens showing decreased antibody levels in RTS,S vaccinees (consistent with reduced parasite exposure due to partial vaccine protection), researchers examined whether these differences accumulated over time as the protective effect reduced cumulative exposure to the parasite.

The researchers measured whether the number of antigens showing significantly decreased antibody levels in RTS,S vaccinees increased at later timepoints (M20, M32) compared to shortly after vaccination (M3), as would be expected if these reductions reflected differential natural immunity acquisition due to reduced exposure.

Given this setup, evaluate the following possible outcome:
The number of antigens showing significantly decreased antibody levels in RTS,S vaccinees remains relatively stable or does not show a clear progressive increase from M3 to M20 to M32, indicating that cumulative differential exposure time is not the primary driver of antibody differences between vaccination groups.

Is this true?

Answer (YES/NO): YES